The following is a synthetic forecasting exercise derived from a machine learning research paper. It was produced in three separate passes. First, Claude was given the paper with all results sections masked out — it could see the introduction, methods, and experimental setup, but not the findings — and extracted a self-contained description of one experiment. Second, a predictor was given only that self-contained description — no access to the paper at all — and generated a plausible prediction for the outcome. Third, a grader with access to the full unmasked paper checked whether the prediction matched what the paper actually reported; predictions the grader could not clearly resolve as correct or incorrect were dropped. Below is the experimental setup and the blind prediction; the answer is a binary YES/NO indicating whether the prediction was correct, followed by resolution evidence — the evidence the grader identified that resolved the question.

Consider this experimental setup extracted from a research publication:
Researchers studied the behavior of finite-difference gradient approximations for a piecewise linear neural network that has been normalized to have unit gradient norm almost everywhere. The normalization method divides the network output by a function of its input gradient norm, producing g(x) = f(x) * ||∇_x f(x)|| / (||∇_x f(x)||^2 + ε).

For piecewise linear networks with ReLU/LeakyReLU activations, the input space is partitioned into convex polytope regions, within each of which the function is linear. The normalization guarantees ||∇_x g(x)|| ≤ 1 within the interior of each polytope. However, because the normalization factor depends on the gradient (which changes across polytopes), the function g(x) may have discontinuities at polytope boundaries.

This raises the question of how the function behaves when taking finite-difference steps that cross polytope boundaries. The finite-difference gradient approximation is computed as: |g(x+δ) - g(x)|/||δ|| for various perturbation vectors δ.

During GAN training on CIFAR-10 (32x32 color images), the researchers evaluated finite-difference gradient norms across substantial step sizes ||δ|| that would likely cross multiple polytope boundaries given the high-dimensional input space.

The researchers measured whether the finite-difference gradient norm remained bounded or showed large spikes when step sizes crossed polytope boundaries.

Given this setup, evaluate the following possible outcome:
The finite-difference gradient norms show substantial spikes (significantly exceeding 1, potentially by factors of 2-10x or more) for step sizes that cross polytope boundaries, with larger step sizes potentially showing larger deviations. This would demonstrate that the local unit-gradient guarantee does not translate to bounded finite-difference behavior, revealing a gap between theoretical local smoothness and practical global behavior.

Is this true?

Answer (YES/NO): NO